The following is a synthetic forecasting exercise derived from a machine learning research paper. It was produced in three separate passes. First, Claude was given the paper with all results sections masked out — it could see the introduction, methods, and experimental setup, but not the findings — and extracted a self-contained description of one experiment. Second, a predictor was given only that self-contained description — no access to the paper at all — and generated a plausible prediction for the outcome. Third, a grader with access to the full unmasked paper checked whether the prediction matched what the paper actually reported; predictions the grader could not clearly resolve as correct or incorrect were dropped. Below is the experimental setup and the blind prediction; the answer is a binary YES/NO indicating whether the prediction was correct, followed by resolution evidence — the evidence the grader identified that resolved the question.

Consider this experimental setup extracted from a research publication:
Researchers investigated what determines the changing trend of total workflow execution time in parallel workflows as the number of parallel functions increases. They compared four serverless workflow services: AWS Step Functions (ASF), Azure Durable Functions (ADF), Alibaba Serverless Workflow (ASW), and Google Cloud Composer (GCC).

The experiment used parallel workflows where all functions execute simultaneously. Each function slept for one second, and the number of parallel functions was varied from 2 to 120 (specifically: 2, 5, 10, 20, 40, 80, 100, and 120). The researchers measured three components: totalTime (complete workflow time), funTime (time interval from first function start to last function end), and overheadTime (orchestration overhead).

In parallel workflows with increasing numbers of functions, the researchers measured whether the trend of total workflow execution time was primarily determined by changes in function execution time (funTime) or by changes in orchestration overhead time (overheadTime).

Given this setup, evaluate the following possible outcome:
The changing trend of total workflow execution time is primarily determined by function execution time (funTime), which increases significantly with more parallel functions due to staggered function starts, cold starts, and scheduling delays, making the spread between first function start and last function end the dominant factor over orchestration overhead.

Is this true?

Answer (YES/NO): YES